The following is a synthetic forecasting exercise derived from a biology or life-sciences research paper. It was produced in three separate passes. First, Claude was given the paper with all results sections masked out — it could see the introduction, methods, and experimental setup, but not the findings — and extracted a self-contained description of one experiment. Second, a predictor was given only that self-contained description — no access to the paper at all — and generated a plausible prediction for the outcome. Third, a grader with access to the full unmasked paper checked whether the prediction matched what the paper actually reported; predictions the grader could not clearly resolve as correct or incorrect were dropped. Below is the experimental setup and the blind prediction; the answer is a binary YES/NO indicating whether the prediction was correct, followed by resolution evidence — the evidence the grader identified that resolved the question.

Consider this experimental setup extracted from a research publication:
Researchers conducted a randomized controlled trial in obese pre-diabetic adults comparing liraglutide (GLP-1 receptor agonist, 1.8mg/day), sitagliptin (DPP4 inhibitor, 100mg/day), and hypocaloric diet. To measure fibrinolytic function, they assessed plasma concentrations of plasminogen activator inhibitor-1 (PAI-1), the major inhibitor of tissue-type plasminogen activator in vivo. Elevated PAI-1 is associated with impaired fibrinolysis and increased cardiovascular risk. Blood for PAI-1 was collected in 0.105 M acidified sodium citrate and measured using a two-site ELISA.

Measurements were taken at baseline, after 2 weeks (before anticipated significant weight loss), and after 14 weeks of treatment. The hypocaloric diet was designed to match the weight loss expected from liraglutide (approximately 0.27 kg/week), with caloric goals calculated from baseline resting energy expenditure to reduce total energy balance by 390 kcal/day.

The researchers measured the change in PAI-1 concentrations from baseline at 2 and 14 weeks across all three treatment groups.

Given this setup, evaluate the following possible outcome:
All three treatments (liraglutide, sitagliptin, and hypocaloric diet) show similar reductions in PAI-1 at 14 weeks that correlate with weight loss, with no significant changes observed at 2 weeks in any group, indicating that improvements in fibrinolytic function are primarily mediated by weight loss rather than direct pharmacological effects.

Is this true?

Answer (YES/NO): NO